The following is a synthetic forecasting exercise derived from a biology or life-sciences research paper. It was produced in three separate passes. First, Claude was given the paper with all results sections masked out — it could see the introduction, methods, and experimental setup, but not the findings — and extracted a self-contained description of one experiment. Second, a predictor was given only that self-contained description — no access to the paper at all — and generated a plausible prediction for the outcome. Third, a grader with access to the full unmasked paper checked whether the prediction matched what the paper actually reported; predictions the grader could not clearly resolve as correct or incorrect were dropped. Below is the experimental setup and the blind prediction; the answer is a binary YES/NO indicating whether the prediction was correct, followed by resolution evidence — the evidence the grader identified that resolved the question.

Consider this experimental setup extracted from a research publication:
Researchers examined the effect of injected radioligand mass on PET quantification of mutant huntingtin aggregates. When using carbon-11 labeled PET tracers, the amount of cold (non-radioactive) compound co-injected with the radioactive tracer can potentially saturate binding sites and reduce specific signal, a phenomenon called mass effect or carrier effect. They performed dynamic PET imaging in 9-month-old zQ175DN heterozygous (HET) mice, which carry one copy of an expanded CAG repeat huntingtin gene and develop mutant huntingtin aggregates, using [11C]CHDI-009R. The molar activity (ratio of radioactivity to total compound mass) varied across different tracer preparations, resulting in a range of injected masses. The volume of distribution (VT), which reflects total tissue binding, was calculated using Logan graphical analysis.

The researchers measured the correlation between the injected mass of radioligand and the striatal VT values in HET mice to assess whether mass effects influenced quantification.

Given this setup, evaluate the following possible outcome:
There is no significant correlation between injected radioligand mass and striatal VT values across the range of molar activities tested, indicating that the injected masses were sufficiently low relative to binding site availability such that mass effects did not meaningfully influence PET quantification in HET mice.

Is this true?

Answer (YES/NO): NO